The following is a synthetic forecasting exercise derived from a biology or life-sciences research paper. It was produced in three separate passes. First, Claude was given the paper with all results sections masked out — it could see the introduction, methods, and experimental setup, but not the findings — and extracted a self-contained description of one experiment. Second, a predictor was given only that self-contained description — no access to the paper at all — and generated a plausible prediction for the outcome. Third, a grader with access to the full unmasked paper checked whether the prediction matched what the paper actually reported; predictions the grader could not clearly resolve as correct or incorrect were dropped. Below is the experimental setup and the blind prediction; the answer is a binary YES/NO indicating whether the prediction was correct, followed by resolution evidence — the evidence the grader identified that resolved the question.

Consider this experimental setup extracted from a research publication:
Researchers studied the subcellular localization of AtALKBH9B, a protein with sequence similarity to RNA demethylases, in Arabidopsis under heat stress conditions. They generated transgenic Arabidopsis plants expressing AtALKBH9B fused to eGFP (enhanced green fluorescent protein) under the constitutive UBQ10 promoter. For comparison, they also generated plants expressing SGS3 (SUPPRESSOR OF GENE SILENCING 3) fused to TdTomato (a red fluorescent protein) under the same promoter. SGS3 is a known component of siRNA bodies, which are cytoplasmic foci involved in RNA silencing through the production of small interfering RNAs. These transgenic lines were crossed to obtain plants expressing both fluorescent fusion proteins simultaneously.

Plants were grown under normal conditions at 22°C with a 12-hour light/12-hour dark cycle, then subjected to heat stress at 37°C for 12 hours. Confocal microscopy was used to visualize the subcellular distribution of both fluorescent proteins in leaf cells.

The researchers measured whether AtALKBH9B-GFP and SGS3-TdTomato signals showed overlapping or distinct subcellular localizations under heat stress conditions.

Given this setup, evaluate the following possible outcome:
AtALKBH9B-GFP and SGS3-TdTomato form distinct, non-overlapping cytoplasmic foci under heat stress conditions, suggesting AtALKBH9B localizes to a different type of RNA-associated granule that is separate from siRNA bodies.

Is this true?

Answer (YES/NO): NO